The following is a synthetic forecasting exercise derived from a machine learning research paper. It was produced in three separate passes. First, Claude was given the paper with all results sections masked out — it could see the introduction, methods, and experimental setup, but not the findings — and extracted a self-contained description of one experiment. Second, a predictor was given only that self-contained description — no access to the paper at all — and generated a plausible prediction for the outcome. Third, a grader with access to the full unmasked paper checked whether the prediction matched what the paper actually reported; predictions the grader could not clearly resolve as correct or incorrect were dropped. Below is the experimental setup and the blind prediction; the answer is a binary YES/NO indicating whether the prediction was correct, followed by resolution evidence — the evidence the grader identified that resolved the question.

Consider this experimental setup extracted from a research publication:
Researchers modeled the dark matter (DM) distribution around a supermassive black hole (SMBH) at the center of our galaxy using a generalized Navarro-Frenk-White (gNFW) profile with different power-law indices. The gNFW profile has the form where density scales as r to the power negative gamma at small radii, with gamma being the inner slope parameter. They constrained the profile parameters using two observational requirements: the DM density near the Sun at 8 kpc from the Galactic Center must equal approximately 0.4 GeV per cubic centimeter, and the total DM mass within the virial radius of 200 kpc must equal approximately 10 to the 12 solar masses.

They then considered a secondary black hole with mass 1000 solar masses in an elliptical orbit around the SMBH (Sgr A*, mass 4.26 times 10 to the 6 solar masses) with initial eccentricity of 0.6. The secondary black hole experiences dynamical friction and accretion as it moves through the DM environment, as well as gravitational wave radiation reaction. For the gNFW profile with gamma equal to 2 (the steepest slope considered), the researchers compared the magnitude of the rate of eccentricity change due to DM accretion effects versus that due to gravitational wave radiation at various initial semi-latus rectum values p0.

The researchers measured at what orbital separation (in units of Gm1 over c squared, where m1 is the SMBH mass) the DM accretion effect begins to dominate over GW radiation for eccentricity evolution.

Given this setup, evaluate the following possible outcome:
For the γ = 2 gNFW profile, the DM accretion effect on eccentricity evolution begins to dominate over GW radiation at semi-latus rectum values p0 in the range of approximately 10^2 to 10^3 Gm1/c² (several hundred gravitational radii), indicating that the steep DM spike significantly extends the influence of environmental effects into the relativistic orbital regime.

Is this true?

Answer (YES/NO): YES